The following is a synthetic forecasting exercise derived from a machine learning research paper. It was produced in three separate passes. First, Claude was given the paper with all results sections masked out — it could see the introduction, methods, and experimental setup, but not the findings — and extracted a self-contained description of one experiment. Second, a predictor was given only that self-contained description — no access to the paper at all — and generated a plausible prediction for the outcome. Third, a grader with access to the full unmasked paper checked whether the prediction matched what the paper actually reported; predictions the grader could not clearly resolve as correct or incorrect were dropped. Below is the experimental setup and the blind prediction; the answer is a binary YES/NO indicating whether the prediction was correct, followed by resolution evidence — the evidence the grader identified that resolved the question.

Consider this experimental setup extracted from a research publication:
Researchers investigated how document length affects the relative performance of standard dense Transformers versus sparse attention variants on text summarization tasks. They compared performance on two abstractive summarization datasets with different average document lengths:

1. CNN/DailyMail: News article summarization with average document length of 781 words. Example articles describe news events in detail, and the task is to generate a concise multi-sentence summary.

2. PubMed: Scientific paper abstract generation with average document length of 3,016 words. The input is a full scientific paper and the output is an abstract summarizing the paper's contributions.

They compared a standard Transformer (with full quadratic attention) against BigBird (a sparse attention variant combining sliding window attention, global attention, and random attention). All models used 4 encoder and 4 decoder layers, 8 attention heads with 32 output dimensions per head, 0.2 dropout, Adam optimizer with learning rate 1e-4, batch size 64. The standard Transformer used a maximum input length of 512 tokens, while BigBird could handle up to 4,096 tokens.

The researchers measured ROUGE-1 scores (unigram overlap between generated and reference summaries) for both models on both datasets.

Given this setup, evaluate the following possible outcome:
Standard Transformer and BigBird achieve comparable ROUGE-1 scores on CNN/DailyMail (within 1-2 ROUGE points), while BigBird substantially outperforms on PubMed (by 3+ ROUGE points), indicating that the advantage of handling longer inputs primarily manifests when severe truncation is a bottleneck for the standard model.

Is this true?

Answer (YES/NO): YES